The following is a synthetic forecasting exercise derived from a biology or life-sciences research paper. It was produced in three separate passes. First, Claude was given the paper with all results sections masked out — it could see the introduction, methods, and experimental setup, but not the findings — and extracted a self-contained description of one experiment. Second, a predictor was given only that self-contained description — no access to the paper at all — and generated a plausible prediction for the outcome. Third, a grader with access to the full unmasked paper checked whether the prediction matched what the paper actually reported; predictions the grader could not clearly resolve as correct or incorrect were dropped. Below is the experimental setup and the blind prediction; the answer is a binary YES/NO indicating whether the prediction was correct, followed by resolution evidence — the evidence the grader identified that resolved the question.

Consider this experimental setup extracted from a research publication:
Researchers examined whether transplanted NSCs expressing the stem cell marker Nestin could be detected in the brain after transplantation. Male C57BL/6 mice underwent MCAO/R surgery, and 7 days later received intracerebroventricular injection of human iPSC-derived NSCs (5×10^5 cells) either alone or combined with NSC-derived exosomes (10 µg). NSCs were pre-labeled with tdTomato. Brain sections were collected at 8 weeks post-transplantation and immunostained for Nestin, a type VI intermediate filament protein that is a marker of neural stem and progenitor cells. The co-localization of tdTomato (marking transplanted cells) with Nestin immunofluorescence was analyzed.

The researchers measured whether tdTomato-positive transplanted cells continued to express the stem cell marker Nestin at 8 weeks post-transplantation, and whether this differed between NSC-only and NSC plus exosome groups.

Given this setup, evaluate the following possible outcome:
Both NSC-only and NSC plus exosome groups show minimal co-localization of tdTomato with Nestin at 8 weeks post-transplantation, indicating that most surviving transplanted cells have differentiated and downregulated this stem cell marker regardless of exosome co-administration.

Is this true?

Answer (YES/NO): NO